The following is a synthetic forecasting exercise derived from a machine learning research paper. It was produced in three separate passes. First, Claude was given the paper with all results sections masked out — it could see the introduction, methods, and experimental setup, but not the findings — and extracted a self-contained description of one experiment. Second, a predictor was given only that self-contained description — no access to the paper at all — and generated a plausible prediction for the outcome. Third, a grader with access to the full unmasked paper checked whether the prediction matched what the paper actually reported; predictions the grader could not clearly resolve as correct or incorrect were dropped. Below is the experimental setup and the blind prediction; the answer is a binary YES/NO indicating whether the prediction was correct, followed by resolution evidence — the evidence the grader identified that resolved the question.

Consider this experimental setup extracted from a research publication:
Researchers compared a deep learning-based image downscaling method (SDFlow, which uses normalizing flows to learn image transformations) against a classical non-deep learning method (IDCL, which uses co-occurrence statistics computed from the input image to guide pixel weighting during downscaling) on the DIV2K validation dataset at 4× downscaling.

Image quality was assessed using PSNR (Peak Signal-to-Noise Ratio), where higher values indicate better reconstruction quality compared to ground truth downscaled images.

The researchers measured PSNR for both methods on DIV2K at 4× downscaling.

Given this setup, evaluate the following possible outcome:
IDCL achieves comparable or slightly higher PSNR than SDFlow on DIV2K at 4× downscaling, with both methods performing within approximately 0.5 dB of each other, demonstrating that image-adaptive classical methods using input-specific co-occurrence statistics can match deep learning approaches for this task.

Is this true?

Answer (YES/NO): NO